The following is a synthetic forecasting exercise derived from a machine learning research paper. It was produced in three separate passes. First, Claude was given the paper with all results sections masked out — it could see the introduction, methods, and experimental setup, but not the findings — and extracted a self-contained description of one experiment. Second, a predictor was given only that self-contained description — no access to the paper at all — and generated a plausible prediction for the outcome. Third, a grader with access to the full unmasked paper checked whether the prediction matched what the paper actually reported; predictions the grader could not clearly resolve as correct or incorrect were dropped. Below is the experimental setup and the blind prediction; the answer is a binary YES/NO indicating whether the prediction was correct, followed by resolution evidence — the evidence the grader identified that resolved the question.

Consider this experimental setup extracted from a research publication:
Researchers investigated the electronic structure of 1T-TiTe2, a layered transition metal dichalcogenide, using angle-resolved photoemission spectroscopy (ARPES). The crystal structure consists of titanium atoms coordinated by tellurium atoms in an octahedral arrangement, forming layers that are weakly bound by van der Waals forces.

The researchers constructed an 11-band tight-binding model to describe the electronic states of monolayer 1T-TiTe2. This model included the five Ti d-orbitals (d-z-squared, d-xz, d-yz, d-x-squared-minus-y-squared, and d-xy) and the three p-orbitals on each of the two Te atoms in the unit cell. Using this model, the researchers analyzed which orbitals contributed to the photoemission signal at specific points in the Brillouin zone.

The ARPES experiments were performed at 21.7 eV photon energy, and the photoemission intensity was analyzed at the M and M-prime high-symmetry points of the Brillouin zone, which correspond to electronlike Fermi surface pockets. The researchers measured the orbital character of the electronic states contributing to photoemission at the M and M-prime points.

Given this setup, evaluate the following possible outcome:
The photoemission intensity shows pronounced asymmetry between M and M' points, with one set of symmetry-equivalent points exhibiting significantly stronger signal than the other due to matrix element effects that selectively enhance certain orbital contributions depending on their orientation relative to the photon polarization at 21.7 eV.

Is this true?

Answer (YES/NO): NO